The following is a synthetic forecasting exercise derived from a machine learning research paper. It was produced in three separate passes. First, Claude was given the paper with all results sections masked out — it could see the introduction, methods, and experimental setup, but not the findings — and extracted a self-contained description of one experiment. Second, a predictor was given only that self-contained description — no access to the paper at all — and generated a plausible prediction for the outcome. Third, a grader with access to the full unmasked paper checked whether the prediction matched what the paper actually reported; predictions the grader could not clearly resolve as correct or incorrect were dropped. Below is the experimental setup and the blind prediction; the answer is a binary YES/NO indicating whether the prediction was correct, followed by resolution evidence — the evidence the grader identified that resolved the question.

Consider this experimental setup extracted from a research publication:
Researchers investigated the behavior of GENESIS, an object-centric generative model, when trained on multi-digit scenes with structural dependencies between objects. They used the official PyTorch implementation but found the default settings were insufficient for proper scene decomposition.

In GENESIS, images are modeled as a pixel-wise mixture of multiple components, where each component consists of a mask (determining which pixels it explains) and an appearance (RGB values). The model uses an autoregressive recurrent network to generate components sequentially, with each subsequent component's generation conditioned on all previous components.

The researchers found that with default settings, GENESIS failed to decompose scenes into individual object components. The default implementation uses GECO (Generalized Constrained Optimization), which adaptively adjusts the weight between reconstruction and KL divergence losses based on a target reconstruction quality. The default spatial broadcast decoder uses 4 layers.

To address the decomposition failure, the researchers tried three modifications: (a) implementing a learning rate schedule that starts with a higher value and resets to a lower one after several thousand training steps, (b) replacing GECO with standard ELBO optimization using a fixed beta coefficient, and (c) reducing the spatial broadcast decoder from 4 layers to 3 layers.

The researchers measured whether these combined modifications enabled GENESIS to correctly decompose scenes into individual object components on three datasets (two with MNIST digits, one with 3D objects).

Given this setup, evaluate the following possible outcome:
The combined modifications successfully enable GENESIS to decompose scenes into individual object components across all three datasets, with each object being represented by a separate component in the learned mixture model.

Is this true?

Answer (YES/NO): NO